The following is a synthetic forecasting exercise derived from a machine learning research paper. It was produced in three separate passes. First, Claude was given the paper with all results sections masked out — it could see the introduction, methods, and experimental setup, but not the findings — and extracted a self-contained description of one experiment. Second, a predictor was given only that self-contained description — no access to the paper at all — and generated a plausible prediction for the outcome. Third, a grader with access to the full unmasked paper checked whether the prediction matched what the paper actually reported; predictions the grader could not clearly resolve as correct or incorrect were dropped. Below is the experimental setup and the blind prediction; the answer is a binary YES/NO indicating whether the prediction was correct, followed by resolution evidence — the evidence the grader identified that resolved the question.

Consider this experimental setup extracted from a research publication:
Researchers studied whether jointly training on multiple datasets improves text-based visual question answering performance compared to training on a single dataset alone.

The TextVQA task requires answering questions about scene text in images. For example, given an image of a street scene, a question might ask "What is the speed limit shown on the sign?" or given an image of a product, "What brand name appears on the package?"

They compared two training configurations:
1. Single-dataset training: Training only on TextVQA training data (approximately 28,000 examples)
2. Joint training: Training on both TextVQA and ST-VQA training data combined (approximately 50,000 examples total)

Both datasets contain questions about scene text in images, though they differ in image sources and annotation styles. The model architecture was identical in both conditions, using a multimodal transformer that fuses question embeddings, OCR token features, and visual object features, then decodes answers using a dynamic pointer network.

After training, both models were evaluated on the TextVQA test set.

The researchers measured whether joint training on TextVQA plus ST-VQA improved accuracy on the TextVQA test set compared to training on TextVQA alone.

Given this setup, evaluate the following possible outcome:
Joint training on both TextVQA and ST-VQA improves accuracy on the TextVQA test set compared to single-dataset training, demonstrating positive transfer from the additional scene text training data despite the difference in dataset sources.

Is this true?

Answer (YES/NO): YES